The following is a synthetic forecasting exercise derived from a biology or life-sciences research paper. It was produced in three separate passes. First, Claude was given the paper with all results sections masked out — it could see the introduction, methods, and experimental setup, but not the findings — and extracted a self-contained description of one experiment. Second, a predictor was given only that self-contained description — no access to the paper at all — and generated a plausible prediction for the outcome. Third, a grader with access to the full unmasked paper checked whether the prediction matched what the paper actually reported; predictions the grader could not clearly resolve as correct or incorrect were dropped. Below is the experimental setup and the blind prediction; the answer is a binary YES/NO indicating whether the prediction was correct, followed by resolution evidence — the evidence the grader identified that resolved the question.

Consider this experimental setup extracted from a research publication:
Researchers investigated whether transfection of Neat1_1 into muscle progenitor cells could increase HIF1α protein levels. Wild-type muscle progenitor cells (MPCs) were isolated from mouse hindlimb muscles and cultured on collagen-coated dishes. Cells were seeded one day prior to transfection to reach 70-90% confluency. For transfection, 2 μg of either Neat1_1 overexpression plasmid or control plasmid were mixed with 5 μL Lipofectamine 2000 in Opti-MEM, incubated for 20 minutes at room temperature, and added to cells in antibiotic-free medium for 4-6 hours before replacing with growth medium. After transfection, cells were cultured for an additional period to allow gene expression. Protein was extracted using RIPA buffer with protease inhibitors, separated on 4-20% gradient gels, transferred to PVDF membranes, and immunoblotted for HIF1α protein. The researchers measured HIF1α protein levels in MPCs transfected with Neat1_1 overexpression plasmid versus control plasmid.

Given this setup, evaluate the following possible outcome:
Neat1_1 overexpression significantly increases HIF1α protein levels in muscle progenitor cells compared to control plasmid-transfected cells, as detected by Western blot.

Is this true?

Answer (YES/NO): YES